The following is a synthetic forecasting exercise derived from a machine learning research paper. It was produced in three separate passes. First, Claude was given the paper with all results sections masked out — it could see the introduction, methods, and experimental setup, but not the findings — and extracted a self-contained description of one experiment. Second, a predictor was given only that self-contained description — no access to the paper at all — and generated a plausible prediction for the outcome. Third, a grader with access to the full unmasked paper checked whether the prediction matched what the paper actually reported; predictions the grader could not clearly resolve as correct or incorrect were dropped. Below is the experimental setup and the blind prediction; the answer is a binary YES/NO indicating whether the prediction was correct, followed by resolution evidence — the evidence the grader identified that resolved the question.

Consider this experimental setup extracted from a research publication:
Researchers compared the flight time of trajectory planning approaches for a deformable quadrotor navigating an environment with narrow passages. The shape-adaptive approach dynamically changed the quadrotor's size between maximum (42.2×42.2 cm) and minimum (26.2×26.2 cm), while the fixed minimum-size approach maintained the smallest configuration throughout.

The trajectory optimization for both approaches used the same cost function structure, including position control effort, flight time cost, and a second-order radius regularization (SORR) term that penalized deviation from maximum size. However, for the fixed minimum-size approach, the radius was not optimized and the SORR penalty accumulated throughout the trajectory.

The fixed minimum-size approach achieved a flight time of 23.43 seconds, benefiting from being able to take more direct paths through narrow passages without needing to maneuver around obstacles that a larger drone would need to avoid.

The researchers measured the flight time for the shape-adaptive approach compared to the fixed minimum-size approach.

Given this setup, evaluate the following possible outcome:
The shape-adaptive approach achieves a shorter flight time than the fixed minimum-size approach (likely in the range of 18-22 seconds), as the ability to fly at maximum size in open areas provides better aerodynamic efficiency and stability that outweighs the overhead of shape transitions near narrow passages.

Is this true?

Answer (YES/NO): NO